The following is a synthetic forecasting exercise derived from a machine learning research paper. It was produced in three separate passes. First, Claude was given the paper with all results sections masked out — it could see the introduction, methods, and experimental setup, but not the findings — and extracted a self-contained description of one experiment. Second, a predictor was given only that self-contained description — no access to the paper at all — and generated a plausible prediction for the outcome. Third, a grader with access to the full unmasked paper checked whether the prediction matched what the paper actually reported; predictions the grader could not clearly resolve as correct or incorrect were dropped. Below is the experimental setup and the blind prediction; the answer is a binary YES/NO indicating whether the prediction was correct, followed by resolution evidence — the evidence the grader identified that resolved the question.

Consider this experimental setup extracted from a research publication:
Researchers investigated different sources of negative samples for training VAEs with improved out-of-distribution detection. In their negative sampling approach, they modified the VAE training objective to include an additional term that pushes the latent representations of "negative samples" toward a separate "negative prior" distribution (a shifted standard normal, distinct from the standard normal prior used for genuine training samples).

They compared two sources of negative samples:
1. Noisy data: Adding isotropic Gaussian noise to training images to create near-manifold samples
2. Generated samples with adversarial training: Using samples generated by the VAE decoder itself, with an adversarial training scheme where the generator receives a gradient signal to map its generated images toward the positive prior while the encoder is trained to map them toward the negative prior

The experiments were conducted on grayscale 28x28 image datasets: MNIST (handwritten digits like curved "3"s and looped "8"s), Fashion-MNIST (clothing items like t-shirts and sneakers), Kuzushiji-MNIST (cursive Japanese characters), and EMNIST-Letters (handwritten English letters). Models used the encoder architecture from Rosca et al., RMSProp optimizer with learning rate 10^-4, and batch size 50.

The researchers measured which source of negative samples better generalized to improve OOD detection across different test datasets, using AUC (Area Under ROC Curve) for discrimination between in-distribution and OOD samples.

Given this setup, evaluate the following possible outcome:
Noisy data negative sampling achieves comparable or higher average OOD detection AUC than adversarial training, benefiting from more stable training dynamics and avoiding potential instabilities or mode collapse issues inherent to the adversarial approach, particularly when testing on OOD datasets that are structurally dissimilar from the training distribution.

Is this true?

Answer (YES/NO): NO